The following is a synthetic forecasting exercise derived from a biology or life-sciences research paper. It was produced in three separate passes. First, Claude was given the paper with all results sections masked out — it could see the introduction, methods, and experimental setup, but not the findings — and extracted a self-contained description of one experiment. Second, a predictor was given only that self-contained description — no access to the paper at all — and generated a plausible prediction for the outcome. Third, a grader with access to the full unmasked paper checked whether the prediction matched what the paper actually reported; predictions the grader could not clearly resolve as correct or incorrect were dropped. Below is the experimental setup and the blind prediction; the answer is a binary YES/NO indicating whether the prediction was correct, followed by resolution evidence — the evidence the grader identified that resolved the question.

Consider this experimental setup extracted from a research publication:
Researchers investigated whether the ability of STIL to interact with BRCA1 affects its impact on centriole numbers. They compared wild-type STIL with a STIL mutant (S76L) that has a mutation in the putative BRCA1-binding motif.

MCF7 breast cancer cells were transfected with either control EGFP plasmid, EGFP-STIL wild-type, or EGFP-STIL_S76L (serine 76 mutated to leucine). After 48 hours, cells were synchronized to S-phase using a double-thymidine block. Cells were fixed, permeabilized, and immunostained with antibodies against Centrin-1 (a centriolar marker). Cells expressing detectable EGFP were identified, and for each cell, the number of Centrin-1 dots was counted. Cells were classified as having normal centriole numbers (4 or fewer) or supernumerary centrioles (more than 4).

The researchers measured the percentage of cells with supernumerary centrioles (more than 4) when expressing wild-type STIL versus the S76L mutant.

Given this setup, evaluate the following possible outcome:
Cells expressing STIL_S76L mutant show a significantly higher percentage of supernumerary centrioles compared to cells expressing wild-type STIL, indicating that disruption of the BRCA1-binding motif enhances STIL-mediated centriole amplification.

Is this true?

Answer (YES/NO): YES